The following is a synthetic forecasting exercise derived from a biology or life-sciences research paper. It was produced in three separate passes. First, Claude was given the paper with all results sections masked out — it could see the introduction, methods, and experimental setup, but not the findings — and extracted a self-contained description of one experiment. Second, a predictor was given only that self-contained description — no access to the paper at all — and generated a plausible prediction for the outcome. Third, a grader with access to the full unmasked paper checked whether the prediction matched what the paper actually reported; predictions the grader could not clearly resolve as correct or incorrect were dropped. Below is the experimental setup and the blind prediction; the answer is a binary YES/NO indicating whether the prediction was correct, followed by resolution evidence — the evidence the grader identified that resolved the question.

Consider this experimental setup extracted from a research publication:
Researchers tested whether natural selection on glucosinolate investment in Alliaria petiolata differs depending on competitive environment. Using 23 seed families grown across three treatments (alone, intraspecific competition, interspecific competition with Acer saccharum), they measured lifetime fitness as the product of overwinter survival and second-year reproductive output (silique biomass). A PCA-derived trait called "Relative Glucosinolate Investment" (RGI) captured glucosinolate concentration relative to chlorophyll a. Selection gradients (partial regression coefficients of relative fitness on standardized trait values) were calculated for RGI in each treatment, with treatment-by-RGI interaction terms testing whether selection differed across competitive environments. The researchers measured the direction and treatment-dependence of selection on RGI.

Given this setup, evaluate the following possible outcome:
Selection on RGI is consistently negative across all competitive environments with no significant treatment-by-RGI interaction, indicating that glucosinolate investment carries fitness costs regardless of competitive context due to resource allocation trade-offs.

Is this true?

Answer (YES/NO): NO